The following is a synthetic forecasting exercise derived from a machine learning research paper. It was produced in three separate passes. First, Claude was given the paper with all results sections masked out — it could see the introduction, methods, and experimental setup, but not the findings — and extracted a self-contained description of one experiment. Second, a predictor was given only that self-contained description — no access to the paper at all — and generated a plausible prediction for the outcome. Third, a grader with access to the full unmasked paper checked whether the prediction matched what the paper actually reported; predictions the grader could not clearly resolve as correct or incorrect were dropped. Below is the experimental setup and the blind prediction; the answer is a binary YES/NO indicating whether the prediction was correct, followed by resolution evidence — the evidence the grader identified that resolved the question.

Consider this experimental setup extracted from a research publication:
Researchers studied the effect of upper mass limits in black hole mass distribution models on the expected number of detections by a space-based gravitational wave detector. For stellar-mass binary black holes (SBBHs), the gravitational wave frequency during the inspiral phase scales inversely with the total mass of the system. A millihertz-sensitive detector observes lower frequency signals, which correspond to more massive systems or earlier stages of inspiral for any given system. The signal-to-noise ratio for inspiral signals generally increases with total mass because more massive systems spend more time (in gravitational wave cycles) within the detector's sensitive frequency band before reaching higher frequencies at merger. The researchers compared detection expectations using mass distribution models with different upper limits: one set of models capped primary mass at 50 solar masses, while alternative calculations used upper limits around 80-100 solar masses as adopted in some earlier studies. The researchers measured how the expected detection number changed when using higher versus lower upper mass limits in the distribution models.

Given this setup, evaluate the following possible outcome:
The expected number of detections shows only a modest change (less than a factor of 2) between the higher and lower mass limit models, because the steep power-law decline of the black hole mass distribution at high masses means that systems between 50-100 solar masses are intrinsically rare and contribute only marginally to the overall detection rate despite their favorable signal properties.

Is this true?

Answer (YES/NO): NO